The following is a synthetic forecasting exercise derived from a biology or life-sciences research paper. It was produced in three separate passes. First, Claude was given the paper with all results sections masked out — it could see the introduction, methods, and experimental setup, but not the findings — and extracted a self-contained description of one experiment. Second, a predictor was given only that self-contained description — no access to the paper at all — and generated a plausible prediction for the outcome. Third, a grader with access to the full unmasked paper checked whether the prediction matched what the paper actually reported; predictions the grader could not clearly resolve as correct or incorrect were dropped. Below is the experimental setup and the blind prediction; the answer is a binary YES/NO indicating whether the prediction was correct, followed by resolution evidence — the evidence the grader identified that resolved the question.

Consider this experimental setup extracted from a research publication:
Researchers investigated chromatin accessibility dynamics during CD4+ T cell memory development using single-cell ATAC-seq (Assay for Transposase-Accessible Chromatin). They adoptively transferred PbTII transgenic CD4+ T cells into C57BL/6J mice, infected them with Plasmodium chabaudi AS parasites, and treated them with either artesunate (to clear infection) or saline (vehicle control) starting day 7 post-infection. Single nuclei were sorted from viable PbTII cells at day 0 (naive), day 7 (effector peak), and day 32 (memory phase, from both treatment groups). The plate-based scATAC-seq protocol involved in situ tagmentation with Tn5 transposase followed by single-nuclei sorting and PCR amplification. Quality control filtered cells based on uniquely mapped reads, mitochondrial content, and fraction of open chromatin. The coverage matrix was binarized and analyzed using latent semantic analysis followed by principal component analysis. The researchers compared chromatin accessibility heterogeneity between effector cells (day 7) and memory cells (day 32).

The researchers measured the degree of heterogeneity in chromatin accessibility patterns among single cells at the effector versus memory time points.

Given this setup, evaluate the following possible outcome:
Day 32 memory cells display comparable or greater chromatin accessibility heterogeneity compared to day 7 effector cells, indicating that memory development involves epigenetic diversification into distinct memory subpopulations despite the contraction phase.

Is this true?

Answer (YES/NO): NO